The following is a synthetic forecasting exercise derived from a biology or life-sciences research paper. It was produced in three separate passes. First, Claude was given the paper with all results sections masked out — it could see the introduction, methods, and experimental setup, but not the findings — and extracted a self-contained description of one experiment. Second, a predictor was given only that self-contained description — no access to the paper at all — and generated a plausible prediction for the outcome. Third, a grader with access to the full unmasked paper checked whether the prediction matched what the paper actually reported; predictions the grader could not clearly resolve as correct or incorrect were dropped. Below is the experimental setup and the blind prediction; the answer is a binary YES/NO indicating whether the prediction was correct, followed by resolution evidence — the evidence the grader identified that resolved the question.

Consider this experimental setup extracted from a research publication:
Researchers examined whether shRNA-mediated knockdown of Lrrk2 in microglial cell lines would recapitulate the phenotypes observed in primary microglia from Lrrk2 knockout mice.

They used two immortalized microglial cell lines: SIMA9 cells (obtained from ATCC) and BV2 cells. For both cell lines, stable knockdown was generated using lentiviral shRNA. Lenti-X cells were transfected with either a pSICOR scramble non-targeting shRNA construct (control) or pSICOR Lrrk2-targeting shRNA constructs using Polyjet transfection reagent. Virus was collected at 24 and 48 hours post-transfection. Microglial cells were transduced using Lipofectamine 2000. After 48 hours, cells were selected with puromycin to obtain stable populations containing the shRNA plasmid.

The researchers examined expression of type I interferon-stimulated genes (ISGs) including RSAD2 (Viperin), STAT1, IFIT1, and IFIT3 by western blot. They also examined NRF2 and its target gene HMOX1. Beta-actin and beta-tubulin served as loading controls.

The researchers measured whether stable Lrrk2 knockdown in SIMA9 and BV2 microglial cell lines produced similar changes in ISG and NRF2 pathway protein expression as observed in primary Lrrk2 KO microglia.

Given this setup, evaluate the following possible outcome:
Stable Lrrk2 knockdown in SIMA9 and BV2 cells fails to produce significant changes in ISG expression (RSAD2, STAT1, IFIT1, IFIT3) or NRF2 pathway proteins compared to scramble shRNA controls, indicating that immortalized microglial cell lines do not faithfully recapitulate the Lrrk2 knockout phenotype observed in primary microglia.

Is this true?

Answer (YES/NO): NO